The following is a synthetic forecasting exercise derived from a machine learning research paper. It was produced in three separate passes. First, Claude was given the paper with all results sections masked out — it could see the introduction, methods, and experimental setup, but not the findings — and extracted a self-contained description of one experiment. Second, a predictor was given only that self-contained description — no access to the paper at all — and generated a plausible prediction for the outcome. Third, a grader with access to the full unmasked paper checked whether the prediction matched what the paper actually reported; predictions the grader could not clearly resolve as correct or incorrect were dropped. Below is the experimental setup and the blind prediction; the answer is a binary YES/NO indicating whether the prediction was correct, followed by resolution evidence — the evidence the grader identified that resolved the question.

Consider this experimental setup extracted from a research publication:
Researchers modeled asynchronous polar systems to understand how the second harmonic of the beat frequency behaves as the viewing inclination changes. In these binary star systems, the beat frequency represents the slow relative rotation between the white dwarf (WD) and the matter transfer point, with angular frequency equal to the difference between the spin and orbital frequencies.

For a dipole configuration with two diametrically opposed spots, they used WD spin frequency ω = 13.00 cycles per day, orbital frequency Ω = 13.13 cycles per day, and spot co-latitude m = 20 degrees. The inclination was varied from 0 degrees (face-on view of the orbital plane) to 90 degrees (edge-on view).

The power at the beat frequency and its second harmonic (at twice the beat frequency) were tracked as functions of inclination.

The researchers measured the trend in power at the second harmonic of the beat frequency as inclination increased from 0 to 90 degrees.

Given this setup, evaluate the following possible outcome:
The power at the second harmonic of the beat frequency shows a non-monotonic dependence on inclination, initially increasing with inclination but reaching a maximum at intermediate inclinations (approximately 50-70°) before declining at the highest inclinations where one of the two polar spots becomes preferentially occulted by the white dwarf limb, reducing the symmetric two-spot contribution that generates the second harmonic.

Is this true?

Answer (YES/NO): NO